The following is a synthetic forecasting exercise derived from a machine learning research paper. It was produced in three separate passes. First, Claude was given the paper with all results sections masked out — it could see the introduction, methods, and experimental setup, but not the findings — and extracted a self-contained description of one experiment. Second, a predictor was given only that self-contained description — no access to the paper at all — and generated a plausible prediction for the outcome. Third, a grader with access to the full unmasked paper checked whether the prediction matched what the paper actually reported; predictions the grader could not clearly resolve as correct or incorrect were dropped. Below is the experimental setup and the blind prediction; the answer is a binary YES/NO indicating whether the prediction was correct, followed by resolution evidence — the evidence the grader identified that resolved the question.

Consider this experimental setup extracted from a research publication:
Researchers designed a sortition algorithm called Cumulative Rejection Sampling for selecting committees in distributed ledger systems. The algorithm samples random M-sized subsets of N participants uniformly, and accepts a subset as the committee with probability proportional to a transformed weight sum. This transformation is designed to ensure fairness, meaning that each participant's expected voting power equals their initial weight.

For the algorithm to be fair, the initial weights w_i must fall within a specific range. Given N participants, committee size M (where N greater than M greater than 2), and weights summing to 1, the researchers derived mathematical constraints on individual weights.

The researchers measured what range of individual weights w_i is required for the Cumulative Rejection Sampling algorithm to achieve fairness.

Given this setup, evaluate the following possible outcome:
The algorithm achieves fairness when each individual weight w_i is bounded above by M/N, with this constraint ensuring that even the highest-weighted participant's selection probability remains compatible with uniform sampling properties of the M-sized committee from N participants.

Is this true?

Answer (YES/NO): NO